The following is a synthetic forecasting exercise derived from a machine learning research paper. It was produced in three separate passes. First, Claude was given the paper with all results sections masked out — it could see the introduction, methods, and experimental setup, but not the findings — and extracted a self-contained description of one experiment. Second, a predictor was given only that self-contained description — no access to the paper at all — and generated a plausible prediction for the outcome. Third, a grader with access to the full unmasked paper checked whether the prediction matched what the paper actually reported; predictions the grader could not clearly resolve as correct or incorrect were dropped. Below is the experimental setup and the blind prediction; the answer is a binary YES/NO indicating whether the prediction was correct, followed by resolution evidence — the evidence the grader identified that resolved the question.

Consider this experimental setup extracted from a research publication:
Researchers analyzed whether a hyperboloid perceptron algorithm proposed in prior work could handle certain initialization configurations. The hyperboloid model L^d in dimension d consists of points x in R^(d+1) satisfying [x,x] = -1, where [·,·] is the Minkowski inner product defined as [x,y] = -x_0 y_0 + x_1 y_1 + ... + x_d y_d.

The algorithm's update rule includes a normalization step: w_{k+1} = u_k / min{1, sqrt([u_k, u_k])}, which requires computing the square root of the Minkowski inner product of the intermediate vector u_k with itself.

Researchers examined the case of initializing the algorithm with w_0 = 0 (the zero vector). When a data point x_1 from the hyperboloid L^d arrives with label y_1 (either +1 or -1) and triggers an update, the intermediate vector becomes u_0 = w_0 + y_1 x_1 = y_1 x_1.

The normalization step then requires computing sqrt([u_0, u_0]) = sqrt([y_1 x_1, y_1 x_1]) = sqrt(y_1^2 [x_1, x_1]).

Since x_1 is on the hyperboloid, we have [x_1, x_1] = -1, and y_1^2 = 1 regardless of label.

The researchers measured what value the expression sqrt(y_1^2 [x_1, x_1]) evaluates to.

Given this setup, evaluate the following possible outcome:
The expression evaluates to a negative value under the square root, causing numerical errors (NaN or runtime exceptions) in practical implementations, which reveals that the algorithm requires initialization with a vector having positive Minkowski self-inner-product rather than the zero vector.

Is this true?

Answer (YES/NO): NO